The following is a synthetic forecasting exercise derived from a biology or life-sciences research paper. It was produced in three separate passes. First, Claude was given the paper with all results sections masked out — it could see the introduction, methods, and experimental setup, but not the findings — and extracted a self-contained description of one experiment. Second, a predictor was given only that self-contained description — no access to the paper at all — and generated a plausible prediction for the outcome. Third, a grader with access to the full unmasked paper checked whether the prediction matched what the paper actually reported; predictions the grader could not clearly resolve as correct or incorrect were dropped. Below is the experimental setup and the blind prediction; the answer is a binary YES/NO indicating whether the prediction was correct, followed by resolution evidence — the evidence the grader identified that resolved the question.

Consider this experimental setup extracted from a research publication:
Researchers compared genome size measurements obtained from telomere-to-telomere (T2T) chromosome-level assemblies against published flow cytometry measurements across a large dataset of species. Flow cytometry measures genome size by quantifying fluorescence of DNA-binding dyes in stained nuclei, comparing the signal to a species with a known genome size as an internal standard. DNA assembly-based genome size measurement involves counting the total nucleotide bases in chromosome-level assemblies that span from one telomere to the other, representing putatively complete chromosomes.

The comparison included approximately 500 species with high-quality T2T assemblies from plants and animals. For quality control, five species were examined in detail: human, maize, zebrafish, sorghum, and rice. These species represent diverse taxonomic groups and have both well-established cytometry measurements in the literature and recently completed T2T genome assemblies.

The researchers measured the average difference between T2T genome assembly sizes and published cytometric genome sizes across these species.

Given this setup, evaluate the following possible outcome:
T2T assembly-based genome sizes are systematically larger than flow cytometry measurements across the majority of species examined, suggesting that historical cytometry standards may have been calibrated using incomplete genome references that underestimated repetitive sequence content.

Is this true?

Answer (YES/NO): NO